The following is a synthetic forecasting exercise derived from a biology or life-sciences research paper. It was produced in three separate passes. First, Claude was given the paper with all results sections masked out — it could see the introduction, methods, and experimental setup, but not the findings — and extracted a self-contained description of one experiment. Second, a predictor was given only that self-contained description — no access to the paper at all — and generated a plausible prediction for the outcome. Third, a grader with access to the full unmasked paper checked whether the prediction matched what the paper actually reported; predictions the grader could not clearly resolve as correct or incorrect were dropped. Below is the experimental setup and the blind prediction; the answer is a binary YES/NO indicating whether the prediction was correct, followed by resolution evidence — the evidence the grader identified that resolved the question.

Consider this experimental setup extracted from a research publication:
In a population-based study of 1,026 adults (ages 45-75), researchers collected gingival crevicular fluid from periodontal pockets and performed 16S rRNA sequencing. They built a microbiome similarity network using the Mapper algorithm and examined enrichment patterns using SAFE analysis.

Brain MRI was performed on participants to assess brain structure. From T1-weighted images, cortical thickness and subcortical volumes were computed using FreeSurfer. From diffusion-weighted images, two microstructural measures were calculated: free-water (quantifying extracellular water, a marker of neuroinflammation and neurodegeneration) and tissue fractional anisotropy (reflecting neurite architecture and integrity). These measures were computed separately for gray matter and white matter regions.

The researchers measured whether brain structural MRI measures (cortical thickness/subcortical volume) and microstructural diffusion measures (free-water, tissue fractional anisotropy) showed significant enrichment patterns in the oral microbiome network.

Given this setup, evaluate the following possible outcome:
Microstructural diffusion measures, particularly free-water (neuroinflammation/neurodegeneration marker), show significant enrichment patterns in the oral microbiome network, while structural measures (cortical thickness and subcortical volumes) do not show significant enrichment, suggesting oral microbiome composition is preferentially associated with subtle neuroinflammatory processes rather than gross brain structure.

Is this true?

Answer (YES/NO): NO